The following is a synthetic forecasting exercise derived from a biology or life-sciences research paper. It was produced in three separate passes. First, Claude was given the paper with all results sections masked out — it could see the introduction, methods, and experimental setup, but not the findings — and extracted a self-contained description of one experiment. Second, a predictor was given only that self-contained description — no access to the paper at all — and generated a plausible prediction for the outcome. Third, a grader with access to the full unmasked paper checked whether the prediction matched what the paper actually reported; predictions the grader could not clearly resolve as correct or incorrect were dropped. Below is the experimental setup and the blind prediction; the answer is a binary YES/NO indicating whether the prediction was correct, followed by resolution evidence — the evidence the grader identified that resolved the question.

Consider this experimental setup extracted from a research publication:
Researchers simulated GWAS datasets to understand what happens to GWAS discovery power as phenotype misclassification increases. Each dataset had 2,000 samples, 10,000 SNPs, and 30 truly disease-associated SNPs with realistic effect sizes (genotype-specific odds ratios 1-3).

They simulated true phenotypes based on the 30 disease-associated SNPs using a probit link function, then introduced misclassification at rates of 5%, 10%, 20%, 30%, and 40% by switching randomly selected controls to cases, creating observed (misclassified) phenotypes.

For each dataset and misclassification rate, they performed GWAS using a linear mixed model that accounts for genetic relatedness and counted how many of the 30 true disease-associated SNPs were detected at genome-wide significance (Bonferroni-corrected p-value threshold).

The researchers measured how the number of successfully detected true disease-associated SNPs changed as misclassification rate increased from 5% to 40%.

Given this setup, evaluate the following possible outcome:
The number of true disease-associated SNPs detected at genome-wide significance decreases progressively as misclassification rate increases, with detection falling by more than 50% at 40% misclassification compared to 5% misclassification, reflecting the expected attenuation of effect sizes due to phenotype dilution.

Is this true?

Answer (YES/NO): YES